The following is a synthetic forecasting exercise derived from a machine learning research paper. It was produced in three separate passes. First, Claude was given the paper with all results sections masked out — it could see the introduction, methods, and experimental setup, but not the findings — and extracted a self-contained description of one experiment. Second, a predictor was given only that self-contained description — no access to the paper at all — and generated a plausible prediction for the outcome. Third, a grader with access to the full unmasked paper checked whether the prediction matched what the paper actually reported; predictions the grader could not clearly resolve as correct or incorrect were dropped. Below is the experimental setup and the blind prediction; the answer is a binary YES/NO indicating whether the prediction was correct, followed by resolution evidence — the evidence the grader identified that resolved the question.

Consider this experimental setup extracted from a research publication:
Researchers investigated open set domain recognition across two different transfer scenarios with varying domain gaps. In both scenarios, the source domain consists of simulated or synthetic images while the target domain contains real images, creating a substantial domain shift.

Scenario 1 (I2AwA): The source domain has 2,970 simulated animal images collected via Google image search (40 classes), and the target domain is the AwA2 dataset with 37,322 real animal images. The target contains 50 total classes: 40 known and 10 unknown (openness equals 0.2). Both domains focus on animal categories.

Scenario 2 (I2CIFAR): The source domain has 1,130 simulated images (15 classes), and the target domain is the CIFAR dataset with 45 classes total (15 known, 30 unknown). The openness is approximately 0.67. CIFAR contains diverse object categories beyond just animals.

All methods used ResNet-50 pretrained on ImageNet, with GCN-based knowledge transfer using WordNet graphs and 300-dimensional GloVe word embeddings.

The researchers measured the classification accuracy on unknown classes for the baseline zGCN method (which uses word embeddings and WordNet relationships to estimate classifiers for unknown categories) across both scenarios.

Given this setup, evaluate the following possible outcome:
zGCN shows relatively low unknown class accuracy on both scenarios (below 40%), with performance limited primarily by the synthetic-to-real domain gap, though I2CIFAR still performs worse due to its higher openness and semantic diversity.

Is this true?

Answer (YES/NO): NO